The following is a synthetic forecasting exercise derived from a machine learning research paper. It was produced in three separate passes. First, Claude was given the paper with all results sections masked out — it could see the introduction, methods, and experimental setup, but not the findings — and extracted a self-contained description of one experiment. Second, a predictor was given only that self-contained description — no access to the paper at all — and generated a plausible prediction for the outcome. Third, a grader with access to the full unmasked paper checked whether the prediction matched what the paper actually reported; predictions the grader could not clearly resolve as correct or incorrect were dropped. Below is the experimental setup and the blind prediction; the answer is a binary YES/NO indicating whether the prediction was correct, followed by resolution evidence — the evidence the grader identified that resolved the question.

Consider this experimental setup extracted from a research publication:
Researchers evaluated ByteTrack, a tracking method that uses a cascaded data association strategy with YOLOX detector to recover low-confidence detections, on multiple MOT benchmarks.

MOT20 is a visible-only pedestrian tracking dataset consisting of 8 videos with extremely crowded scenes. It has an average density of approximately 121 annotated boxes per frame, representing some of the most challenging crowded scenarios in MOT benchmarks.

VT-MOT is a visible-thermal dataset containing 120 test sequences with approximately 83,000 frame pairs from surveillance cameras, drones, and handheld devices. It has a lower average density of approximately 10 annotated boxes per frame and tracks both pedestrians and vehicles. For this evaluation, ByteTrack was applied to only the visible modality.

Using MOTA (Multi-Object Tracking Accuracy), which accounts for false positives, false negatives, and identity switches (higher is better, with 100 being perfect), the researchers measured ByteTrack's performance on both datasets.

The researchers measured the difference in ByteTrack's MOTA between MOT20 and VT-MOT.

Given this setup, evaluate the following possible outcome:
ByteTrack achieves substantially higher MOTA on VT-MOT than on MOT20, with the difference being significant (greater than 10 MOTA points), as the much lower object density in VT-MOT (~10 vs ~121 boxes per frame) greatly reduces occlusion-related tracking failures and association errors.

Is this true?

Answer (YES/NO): NO